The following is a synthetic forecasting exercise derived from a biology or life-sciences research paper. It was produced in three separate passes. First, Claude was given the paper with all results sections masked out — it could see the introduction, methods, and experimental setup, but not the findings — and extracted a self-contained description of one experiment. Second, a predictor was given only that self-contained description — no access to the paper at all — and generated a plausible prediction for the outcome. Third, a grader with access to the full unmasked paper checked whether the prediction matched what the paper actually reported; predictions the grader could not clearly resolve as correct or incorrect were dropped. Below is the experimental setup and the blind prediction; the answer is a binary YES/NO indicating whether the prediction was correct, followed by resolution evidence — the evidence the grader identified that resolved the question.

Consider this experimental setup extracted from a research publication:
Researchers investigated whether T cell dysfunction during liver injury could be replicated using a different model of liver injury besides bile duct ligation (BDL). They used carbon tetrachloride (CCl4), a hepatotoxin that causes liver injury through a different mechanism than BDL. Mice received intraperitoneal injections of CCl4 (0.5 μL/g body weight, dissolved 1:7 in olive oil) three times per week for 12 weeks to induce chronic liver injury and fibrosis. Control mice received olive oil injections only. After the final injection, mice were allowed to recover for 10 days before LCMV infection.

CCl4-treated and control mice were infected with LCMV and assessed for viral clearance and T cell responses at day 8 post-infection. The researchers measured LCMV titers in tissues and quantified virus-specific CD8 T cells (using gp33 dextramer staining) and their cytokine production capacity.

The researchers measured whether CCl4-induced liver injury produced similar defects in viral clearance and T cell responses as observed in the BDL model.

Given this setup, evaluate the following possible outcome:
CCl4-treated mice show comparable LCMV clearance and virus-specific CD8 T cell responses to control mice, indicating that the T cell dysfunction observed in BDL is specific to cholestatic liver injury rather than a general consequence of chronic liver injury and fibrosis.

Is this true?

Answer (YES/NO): NO